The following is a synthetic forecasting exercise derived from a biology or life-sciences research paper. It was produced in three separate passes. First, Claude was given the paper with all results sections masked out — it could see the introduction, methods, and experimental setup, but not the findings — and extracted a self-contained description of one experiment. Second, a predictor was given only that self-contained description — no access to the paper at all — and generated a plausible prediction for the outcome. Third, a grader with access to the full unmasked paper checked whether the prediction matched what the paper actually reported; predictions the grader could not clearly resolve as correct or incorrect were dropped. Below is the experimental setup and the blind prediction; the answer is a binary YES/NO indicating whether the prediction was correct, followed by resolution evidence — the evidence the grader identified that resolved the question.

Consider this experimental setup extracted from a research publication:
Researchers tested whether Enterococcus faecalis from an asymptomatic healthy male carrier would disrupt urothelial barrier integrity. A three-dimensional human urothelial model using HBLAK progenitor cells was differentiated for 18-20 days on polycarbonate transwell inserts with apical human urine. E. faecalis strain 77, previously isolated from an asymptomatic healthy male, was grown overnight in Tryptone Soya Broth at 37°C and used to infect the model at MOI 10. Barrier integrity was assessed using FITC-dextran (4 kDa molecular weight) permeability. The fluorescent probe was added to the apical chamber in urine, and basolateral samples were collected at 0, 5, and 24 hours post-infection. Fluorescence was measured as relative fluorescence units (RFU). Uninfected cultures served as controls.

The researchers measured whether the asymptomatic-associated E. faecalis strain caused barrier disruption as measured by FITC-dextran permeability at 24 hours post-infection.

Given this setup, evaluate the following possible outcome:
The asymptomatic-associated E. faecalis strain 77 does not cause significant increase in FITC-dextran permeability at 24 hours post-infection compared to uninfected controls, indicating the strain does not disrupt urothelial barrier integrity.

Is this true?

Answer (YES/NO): YES